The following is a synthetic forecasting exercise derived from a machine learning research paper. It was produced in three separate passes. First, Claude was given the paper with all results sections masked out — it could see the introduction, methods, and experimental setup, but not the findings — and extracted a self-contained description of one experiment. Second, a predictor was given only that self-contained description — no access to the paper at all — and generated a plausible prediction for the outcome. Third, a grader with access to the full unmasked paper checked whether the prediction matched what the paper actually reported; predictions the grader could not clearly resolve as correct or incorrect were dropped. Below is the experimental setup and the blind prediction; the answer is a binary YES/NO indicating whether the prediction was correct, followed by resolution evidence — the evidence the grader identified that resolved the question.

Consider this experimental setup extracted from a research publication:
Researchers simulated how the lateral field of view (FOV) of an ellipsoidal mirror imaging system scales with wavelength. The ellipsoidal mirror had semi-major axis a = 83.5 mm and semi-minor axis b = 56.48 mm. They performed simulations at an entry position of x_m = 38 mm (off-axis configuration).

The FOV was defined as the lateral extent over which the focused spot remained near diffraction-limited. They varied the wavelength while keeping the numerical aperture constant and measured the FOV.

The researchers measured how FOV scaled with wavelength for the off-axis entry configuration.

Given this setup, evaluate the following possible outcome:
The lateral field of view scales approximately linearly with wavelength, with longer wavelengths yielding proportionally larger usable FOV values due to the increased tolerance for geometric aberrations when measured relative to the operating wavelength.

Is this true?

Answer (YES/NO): YES